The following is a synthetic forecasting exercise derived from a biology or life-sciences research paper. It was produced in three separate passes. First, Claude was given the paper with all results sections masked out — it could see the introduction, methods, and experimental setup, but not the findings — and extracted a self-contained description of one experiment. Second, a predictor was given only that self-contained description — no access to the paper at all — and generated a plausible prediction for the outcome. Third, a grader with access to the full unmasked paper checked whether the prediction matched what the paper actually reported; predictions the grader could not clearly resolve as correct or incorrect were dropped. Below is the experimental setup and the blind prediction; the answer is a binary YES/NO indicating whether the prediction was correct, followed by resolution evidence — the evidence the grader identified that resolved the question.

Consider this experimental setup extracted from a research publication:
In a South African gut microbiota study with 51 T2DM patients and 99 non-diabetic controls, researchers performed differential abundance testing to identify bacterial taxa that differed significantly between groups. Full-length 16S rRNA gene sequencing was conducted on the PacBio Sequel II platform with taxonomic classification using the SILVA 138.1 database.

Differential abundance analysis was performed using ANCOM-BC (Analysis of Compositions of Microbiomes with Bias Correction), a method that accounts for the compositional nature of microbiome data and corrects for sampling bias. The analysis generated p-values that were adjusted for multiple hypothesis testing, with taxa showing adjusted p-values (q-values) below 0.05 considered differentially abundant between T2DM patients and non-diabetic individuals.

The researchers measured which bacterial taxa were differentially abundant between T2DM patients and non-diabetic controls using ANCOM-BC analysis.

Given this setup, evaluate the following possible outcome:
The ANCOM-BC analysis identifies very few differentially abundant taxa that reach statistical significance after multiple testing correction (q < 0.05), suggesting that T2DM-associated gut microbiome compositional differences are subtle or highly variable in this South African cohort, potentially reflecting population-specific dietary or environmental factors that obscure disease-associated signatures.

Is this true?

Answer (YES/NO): NO